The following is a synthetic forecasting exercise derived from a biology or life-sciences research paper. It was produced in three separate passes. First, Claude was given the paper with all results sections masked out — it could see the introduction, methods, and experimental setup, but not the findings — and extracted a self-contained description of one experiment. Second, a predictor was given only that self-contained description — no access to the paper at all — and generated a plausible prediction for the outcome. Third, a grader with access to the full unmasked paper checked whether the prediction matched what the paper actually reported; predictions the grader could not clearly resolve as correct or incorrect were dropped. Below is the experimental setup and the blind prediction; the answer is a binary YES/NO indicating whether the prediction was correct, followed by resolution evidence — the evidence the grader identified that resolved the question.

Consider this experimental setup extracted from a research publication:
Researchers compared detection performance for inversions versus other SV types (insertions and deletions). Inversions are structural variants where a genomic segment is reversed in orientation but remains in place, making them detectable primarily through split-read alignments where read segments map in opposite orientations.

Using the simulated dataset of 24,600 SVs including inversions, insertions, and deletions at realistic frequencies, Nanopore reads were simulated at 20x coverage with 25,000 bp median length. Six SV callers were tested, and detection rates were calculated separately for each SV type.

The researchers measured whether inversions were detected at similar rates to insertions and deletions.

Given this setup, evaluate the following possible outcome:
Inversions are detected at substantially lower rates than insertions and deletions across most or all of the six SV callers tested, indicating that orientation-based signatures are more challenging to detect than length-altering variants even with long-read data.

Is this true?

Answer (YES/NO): YES